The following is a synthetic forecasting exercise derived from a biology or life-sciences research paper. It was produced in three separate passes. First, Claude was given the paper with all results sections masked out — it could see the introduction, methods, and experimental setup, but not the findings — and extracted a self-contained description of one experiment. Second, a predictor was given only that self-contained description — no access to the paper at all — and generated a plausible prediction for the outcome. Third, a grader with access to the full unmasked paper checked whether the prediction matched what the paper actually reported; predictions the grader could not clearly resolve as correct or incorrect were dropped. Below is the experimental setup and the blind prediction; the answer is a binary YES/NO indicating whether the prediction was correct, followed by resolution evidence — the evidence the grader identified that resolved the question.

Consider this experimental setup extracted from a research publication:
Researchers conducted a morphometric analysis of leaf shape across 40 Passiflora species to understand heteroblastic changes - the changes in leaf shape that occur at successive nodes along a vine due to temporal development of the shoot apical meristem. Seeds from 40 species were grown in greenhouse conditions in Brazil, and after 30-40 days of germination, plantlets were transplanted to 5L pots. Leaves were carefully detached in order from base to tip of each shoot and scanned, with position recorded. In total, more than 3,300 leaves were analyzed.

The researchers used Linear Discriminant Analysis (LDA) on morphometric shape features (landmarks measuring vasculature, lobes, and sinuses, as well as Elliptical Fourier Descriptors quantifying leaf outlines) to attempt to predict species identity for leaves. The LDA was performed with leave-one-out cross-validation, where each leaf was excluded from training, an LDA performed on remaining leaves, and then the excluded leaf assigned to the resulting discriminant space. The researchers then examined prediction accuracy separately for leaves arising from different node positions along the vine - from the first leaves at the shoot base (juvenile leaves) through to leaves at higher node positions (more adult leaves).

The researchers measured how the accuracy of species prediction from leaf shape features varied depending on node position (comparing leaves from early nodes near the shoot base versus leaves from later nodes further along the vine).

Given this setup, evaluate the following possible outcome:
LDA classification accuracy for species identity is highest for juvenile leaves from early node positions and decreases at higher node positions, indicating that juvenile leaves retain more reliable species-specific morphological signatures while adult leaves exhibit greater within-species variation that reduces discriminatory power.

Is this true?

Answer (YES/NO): NO